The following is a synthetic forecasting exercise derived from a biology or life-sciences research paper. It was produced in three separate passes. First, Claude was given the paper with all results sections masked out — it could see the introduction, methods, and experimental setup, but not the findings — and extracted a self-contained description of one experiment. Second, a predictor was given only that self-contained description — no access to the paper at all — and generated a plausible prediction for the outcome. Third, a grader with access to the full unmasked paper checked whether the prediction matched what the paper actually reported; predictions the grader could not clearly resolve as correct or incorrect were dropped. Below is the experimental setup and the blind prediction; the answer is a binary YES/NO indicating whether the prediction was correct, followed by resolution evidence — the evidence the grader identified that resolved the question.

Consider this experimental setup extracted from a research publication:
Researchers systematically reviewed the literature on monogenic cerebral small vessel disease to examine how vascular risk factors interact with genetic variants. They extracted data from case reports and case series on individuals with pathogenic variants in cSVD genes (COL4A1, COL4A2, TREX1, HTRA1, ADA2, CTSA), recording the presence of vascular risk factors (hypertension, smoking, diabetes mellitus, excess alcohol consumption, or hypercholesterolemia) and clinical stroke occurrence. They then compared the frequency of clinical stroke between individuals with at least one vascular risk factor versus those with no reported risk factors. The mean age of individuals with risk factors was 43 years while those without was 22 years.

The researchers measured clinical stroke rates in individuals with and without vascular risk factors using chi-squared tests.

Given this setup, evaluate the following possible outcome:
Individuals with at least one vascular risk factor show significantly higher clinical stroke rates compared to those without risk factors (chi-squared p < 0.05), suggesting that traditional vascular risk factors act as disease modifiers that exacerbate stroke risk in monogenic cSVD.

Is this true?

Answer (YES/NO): YES